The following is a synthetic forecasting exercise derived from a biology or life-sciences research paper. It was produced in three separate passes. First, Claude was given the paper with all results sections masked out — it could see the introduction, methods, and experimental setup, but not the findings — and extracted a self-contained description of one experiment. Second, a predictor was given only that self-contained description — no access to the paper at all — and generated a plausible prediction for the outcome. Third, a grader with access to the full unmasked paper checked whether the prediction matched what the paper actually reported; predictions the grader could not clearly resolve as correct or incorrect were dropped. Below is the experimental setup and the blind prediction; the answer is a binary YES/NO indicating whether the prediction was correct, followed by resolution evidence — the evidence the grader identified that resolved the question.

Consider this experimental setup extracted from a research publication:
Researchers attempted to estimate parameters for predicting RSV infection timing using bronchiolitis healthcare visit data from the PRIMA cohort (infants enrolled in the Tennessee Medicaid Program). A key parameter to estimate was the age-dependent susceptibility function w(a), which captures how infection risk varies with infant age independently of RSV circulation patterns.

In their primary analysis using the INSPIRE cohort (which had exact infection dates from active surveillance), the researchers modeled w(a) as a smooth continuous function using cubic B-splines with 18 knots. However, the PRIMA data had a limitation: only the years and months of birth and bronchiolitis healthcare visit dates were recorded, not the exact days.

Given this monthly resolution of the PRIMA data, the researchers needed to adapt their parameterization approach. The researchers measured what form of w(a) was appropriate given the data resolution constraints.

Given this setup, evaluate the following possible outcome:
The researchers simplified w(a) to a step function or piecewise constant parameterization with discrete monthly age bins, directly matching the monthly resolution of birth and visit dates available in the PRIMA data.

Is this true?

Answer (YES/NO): YES